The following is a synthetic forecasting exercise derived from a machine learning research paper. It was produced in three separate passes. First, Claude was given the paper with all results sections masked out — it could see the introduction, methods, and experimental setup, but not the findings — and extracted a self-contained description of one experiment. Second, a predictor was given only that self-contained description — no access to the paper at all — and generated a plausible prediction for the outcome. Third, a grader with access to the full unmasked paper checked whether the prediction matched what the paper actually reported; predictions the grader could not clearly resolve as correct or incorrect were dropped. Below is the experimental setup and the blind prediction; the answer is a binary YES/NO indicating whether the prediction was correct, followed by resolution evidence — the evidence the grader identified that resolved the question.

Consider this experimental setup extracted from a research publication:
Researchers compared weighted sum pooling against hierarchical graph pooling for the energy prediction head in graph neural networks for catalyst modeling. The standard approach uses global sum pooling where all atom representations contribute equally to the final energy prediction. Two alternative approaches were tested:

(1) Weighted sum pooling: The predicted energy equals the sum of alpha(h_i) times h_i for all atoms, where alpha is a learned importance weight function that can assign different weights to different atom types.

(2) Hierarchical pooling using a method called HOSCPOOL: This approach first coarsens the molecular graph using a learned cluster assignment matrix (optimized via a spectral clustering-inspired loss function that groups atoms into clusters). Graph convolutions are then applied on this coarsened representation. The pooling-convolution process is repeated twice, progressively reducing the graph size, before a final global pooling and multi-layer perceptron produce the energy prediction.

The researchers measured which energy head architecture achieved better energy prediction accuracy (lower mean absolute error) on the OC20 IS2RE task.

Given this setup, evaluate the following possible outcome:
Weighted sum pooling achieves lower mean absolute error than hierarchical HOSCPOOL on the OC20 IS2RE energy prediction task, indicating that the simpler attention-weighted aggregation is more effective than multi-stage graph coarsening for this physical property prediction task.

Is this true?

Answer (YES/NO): YES